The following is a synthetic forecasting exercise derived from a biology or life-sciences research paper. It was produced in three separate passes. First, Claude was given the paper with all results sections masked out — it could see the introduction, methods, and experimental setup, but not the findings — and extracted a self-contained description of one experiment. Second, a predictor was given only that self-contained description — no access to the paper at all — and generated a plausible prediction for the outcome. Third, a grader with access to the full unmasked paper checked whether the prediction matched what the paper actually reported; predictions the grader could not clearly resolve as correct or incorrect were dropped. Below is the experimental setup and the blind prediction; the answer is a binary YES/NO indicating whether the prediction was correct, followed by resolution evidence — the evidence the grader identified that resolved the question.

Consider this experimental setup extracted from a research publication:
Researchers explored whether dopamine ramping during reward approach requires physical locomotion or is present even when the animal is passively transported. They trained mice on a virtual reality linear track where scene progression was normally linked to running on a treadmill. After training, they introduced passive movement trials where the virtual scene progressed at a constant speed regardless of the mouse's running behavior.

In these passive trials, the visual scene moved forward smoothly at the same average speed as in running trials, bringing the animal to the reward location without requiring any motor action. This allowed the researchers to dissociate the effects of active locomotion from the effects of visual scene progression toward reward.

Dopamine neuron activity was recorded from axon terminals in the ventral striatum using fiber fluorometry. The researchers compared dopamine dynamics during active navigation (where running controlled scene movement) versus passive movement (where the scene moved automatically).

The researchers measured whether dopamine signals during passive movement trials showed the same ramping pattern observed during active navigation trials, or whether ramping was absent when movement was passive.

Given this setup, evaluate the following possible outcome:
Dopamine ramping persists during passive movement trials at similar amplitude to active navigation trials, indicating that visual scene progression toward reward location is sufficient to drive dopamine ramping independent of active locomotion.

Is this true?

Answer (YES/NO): YES